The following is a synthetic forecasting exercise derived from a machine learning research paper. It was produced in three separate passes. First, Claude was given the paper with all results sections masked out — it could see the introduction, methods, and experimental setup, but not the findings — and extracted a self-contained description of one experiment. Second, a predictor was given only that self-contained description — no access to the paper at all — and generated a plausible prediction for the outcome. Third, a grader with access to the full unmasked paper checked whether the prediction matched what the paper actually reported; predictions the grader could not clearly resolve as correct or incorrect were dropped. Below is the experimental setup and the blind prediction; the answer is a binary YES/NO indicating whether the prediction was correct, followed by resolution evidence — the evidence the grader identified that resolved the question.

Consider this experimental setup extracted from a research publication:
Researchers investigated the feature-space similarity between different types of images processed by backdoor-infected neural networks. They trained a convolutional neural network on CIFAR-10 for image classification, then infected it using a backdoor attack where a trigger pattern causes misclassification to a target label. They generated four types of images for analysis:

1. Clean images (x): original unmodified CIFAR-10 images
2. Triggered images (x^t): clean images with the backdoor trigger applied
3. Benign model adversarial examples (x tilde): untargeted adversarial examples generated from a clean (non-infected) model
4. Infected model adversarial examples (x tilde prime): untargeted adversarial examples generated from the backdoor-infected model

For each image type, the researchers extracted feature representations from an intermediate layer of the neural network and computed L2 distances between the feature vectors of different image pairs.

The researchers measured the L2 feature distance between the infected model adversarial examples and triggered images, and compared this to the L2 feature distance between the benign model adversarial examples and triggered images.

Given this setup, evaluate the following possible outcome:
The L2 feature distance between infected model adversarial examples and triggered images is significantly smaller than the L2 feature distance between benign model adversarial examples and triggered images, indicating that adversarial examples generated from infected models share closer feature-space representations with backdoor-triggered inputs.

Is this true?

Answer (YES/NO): YES